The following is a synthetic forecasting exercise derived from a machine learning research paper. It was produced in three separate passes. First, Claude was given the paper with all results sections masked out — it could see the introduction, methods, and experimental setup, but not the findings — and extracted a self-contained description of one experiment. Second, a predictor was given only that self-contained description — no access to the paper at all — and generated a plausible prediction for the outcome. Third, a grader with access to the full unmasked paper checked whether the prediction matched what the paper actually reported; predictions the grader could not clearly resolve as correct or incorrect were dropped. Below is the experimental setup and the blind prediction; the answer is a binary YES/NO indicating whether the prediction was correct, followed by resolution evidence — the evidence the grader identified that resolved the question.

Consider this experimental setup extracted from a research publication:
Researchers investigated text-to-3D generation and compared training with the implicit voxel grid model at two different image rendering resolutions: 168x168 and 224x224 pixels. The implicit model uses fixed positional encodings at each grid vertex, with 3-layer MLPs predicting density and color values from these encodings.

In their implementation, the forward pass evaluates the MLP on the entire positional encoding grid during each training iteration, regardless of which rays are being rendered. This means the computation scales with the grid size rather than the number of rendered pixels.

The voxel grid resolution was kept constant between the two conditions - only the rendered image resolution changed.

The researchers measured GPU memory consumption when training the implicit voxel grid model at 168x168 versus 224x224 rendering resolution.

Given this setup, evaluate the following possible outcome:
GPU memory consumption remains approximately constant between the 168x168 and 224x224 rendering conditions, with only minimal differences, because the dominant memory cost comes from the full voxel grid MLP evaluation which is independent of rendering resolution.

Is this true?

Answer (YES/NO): YES